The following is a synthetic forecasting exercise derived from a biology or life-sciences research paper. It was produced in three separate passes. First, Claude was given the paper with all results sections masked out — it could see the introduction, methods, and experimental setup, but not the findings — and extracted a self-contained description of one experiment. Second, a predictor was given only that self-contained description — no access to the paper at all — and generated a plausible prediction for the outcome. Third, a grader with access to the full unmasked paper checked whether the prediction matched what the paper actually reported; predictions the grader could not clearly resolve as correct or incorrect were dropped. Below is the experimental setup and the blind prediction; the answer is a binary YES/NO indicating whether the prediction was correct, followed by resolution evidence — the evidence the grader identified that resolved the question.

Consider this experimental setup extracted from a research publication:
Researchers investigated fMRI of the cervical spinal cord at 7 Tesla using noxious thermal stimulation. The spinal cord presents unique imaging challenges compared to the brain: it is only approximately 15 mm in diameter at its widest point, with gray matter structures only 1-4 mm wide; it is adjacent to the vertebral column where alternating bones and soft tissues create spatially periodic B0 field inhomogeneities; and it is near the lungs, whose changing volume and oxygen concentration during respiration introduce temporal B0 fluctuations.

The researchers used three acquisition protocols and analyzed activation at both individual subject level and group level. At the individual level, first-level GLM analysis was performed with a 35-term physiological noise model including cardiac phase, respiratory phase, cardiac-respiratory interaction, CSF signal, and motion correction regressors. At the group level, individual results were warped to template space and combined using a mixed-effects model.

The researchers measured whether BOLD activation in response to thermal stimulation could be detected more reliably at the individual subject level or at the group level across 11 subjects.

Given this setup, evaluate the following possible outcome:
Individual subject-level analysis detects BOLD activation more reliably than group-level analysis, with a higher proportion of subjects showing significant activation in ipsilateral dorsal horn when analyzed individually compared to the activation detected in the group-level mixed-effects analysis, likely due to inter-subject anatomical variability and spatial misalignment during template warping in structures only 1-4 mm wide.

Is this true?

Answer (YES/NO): NO